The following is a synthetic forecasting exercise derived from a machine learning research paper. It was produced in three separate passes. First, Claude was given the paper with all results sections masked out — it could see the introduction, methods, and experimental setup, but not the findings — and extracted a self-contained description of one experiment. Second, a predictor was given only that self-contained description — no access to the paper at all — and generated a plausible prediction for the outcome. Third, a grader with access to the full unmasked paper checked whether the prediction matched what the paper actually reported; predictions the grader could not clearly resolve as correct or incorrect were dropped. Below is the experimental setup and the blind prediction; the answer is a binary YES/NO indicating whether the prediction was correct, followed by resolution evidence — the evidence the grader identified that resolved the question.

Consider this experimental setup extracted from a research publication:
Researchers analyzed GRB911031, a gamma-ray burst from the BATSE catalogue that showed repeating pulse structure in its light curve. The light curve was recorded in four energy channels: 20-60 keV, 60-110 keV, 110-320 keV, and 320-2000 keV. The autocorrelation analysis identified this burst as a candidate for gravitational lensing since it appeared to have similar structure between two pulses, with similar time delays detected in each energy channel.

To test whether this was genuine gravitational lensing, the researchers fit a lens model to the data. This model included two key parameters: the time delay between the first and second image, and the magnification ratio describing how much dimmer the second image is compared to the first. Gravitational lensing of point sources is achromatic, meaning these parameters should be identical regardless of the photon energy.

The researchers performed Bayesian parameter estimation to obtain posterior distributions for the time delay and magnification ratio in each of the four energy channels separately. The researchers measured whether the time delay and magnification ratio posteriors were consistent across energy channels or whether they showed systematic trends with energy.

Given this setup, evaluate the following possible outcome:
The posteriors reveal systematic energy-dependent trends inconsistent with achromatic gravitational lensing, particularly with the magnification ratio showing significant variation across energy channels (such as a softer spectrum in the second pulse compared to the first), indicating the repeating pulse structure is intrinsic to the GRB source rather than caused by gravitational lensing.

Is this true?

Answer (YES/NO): YES